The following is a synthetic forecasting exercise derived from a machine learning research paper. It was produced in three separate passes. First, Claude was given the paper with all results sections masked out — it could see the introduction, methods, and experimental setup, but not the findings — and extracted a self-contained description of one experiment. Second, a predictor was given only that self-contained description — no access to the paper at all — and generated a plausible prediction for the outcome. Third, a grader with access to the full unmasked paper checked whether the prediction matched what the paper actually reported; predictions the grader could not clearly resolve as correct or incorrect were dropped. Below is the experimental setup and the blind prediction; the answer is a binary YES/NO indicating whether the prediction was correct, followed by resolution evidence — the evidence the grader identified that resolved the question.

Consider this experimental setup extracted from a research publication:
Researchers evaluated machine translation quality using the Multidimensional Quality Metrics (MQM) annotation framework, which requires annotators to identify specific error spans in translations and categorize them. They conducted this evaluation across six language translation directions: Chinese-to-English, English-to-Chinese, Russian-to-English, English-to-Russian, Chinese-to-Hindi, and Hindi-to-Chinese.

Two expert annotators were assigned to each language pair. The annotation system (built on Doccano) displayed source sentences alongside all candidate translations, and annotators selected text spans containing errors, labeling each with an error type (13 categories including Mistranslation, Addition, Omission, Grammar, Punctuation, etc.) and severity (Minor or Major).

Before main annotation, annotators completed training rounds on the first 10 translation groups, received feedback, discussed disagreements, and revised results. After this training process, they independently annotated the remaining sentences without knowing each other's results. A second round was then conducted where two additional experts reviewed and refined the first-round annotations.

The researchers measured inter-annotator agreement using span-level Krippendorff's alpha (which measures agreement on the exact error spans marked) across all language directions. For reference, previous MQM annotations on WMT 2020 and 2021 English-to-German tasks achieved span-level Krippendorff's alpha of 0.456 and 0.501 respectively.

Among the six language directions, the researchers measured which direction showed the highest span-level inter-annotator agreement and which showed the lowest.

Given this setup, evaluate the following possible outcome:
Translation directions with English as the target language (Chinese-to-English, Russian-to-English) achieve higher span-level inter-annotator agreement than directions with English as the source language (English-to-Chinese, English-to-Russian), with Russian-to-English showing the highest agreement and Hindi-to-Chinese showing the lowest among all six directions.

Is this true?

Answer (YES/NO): NO